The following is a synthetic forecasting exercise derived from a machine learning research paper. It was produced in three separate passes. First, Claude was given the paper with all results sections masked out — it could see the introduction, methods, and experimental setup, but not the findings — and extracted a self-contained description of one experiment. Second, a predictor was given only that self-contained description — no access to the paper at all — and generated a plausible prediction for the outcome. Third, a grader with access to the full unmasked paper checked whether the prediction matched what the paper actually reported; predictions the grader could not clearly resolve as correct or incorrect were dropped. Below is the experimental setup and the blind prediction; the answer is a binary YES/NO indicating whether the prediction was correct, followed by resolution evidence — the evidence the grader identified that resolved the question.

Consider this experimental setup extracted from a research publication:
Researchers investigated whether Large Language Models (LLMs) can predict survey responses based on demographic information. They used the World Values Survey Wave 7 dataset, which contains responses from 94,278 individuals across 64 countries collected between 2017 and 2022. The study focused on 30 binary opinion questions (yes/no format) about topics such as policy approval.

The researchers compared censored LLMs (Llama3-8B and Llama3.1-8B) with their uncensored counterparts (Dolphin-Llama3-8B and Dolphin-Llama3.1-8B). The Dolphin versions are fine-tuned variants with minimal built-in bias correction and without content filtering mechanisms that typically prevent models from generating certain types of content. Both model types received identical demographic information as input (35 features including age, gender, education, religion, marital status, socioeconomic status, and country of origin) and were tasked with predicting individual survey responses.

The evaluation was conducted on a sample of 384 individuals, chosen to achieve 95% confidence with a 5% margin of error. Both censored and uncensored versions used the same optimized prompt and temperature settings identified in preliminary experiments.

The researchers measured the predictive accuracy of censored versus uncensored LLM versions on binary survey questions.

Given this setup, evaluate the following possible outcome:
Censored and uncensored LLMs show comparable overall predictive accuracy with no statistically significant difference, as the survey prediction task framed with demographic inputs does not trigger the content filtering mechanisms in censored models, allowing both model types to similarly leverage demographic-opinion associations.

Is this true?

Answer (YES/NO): NO